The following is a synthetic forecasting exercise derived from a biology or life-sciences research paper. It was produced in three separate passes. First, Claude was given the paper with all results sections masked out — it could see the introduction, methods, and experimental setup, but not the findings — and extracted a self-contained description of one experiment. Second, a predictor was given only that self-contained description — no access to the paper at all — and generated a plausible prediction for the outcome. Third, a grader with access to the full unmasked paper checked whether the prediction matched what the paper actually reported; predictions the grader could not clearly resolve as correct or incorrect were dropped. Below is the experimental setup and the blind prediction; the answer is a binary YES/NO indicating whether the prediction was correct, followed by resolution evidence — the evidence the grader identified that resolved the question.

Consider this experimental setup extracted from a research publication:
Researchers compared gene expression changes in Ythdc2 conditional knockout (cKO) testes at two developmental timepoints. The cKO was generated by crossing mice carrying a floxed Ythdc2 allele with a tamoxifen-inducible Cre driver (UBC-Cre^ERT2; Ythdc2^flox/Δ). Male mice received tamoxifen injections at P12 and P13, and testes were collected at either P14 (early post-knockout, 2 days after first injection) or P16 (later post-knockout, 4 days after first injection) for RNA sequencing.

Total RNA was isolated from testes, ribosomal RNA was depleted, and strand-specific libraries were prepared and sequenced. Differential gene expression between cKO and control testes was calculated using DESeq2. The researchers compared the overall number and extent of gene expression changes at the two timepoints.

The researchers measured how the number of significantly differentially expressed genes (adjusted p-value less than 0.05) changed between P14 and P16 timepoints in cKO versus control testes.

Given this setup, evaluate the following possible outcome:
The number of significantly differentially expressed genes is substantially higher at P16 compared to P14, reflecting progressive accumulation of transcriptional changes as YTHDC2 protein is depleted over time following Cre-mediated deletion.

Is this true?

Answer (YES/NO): YES